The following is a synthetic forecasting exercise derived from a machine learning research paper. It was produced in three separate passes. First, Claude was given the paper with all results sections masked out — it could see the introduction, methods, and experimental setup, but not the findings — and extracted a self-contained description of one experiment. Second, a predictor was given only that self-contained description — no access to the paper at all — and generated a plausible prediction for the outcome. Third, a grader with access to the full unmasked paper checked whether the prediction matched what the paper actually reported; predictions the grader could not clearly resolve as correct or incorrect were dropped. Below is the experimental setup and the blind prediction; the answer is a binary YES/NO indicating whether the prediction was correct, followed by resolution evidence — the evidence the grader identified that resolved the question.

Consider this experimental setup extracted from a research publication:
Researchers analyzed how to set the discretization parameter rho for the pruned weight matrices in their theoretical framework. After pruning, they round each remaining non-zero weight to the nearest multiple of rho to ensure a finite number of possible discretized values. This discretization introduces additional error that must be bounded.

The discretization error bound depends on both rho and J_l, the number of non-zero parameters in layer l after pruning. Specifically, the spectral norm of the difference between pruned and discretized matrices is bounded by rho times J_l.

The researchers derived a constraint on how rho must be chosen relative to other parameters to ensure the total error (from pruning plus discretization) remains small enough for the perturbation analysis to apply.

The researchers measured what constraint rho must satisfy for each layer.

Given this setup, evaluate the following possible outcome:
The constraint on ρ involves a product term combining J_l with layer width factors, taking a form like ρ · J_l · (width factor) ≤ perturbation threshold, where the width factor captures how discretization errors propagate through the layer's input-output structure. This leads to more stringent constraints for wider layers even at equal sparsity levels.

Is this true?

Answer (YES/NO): NO